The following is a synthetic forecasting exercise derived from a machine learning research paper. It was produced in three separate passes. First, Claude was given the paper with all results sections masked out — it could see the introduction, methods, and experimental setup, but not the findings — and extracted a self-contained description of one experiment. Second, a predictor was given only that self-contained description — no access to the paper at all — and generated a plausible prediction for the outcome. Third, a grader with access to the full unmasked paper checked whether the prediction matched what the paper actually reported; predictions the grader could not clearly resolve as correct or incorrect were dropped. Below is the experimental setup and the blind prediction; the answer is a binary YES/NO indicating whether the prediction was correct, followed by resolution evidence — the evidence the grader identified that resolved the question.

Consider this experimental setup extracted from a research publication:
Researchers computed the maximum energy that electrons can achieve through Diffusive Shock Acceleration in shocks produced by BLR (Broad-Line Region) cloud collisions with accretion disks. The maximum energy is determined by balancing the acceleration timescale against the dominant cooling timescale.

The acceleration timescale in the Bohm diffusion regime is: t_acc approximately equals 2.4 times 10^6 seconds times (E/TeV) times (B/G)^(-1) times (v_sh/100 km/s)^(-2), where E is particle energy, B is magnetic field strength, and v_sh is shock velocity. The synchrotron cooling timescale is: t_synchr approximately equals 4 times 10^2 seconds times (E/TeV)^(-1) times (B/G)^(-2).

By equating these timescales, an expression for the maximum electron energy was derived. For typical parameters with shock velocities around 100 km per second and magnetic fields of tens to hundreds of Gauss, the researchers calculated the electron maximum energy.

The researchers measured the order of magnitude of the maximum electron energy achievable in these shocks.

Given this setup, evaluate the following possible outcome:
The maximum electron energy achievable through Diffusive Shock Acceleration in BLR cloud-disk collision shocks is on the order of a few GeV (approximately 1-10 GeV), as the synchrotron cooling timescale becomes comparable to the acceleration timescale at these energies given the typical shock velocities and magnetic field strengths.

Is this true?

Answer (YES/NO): YES